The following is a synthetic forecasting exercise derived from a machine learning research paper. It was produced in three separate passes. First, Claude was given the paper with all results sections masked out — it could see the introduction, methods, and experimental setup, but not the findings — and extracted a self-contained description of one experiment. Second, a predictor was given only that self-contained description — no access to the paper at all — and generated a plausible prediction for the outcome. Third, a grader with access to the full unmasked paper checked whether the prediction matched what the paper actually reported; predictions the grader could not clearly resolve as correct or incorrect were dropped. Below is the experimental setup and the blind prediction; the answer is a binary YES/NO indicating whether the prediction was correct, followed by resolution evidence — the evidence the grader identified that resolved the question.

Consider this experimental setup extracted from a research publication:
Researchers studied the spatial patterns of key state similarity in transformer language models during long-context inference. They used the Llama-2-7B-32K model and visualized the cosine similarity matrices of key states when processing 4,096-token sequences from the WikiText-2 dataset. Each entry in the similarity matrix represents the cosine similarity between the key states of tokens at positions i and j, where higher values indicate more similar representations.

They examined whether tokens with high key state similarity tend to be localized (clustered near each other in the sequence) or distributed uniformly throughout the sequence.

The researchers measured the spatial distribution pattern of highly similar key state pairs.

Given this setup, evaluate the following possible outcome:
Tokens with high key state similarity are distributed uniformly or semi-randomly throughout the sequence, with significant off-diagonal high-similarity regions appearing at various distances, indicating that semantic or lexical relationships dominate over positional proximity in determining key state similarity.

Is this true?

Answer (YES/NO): NO